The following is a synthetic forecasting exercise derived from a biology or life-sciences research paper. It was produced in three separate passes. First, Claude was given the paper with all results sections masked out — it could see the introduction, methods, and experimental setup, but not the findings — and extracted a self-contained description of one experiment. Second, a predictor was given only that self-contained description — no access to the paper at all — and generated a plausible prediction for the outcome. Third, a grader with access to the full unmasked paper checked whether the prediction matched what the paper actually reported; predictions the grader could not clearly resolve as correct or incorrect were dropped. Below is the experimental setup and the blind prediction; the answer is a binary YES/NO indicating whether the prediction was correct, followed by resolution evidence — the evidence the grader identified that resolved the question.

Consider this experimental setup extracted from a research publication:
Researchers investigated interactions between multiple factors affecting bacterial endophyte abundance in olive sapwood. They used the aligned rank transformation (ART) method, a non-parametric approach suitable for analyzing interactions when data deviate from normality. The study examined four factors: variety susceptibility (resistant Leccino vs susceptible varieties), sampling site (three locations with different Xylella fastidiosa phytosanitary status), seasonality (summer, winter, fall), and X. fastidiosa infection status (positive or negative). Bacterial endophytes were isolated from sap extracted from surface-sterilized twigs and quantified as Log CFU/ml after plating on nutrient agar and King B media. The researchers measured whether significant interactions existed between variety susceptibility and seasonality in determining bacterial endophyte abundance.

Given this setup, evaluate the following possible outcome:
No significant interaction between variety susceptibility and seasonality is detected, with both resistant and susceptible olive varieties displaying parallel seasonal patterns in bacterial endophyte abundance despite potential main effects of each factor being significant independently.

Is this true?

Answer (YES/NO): NO